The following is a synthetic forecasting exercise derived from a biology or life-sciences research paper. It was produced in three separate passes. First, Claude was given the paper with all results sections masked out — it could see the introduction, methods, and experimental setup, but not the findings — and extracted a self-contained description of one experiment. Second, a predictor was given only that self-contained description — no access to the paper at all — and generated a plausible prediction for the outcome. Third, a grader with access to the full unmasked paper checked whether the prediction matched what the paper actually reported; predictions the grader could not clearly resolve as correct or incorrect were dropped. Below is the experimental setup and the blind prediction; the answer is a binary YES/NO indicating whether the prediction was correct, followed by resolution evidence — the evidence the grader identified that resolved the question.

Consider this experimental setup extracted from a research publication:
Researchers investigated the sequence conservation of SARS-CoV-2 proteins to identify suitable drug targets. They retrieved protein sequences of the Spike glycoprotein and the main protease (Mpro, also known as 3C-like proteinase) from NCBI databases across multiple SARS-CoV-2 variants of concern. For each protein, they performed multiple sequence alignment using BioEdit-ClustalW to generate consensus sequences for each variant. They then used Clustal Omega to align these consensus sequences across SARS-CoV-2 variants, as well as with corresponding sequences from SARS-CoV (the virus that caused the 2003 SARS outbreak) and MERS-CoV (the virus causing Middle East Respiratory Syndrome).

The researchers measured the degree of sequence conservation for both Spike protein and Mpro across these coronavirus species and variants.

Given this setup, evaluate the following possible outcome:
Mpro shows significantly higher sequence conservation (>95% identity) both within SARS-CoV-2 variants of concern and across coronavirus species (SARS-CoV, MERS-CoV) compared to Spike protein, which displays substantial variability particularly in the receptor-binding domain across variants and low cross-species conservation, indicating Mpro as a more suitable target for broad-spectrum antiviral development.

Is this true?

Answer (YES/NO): NO